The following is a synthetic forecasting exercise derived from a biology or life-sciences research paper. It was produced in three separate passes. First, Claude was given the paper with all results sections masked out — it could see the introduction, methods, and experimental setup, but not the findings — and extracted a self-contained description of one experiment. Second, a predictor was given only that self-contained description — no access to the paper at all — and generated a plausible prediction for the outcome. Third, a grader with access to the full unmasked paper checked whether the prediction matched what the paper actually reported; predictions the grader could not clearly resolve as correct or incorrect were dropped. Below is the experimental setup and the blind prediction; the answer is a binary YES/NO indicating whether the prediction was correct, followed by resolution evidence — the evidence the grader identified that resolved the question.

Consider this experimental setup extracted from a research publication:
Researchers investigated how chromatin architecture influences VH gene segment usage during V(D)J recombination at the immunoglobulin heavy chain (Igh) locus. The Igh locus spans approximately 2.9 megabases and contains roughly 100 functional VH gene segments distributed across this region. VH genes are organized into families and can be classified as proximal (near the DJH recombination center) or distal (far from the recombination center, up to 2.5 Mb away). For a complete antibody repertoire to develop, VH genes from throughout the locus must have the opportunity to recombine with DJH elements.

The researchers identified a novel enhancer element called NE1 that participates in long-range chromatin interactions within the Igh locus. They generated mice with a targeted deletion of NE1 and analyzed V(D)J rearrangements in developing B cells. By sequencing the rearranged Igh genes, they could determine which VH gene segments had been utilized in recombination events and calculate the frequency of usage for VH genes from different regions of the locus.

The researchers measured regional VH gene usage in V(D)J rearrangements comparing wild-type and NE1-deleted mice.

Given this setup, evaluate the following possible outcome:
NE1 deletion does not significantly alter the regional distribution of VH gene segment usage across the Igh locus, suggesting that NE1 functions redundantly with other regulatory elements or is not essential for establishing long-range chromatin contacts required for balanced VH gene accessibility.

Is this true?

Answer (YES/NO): NO